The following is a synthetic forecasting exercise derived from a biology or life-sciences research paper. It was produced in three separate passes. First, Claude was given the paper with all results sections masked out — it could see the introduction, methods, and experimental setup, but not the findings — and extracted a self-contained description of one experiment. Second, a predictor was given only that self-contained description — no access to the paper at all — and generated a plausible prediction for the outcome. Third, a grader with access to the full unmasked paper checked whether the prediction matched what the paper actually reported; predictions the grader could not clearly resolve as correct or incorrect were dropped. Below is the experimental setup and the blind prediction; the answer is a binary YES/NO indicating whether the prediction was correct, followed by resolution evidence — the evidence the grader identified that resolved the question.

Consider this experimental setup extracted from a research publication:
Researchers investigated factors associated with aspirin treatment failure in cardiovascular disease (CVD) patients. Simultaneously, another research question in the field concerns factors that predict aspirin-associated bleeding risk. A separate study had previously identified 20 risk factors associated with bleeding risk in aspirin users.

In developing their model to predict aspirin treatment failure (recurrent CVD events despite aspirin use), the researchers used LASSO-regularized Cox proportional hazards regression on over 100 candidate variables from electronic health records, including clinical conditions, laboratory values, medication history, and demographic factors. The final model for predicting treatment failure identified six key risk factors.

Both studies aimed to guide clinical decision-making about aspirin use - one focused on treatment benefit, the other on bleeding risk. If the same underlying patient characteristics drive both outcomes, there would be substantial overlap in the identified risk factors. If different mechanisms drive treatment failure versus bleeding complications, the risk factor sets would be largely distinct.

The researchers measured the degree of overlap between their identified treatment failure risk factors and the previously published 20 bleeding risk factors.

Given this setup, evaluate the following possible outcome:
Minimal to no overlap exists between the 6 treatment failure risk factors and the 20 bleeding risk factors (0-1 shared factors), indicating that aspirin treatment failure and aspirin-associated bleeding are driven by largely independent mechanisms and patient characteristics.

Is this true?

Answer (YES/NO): YES